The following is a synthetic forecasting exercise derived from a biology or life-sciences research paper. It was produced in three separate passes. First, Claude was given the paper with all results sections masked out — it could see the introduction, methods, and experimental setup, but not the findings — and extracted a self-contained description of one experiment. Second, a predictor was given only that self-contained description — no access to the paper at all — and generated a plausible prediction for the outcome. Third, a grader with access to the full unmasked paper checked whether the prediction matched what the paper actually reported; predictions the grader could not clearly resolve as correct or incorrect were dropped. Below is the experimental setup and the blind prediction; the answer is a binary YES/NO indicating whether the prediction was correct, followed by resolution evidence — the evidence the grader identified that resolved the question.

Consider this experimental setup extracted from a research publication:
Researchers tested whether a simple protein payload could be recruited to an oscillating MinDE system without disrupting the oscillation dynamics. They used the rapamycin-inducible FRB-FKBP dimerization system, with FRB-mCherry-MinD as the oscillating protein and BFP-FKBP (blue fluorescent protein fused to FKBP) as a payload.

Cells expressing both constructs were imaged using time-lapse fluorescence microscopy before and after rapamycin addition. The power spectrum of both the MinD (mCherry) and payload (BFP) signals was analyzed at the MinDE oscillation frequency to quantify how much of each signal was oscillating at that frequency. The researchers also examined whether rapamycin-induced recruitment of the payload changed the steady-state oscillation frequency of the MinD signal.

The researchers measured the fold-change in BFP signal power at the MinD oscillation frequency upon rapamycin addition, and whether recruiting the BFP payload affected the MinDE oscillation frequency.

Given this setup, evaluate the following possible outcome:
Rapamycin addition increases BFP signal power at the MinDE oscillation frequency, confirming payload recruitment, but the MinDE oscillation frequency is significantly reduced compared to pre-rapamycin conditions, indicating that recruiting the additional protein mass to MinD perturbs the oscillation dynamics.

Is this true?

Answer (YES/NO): NO